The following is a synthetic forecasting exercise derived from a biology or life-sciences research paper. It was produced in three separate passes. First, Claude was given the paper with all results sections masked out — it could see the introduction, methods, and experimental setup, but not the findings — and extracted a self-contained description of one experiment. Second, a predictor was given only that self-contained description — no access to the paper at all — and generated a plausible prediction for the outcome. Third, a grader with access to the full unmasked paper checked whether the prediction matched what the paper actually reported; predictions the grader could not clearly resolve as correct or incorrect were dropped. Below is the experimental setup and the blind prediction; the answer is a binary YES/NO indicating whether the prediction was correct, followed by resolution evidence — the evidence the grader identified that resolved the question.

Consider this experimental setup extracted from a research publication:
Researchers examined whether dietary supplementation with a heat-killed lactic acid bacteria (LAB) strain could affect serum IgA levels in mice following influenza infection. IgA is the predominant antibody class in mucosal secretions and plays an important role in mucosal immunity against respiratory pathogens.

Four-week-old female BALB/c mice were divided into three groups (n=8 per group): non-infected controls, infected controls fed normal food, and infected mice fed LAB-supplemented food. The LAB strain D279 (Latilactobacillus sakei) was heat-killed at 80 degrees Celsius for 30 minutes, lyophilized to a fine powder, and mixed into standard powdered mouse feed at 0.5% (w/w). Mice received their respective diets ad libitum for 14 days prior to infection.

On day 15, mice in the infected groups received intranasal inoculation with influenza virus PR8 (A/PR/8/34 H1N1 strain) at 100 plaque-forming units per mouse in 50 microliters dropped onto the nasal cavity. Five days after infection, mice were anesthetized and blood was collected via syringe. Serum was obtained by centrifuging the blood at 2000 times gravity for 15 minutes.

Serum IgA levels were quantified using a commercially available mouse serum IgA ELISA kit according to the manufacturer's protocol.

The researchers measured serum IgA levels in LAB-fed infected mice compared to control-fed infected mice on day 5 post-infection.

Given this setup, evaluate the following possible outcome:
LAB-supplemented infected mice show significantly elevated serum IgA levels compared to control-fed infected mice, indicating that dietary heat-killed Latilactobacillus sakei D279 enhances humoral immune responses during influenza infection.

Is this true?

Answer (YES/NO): NO